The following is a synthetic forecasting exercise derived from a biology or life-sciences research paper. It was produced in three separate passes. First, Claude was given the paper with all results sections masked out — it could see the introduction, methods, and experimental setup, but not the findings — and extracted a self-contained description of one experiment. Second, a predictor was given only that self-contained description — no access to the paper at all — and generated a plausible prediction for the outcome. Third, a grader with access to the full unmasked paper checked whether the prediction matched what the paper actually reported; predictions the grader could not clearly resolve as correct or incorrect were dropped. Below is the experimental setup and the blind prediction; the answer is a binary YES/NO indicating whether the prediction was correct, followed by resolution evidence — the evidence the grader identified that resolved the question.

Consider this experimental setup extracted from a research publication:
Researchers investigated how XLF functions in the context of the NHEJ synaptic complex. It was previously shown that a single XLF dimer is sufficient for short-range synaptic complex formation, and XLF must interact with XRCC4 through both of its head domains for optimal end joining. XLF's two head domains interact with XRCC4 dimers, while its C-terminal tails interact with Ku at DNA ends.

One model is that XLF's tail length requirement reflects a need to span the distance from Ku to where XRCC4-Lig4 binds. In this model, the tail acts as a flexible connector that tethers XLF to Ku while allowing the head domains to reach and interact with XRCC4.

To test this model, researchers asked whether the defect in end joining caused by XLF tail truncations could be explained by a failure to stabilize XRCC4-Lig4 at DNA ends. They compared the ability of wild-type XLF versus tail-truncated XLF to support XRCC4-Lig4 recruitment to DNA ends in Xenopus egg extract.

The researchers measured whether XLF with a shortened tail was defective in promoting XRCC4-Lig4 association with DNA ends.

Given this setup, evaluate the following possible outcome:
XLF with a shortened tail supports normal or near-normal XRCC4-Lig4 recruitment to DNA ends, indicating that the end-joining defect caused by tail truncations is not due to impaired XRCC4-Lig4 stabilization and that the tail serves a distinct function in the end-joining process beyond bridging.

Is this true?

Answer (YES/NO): NO